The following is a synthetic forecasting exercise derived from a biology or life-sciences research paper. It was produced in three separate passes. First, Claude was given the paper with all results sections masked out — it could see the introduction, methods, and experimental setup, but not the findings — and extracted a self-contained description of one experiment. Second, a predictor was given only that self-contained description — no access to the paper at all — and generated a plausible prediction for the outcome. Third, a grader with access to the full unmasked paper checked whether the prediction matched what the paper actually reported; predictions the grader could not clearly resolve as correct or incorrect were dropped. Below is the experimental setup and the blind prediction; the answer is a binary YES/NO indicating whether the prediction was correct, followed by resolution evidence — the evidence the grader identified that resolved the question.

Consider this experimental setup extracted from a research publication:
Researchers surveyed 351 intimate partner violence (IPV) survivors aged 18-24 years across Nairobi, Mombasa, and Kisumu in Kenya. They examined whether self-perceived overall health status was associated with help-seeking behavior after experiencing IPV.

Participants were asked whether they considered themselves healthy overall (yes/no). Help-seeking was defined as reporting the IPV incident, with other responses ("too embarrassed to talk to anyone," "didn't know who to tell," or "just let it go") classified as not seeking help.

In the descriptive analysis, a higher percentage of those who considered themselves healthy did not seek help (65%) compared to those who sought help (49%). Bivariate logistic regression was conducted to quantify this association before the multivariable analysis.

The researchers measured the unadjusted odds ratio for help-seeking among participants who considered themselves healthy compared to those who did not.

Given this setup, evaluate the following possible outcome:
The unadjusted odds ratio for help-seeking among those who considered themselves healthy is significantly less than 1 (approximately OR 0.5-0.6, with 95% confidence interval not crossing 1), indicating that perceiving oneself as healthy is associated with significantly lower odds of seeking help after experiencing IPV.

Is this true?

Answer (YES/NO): YES